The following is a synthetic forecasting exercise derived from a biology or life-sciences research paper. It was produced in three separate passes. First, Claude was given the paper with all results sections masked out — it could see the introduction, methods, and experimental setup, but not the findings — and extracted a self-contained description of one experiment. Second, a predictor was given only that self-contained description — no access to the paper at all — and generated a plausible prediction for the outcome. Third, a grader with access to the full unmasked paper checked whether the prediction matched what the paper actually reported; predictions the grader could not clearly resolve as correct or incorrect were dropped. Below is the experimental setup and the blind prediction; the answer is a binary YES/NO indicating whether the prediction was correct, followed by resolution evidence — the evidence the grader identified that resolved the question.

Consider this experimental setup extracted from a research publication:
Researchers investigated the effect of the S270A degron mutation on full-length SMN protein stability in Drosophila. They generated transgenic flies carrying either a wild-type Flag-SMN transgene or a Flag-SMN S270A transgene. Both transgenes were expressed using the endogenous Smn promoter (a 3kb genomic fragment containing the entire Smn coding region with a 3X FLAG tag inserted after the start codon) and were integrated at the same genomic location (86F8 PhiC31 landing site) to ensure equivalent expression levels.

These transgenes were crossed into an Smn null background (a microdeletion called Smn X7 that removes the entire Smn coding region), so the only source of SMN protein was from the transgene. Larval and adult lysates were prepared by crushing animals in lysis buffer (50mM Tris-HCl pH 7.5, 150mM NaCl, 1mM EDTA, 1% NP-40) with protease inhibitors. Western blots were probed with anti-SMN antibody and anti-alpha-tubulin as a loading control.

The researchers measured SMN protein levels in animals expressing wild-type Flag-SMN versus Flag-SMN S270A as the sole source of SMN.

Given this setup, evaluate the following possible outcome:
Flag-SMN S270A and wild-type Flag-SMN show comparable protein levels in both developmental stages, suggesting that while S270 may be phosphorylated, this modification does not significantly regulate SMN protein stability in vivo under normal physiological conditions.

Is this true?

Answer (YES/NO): YES